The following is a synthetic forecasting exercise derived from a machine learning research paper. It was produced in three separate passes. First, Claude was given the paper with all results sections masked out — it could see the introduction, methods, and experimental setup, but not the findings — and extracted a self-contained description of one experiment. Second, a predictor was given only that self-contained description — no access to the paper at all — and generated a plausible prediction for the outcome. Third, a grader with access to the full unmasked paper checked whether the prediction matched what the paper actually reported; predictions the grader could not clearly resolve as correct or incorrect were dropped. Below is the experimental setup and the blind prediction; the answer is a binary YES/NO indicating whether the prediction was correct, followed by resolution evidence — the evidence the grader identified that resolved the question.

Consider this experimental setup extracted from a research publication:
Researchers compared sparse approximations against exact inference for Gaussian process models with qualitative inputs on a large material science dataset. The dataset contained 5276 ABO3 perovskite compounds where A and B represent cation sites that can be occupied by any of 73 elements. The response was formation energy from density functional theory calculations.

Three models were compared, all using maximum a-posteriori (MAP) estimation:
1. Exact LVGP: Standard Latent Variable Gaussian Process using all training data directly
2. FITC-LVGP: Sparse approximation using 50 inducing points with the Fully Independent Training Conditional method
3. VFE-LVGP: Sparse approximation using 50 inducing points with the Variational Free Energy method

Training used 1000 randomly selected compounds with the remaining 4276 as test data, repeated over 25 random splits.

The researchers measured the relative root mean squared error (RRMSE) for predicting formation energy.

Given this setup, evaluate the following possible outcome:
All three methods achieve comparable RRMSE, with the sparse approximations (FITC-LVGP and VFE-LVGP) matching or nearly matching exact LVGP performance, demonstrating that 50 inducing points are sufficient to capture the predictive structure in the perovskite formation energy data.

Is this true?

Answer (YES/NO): NO